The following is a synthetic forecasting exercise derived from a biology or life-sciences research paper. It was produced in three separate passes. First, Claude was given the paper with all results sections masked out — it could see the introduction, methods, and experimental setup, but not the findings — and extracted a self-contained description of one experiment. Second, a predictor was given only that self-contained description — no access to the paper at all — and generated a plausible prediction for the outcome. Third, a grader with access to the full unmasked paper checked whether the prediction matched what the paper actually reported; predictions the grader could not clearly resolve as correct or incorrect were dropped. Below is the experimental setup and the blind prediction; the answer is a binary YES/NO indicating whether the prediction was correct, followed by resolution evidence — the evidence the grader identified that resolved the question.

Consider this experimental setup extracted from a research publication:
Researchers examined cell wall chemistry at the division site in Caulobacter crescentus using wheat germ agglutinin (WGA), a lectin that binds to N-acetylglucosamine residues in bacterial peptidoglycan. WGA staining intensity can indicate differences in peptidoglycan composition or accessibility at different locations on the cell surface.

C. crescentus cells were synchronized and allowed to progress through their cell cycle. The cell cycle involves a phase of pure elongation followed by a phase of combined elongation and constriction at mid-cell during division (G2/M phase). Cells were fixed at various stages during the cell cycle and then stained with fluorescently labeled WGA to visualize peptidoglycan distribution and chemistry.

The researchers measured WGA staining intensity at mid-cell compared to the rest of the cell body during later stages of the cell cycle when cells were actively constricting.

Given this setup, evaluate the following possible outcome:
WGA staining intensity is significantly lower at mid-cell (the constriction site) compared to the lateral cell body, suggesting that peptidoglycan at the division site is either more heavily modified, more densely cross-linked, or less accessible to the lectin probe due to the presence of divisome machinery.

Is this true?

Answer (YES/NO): YES